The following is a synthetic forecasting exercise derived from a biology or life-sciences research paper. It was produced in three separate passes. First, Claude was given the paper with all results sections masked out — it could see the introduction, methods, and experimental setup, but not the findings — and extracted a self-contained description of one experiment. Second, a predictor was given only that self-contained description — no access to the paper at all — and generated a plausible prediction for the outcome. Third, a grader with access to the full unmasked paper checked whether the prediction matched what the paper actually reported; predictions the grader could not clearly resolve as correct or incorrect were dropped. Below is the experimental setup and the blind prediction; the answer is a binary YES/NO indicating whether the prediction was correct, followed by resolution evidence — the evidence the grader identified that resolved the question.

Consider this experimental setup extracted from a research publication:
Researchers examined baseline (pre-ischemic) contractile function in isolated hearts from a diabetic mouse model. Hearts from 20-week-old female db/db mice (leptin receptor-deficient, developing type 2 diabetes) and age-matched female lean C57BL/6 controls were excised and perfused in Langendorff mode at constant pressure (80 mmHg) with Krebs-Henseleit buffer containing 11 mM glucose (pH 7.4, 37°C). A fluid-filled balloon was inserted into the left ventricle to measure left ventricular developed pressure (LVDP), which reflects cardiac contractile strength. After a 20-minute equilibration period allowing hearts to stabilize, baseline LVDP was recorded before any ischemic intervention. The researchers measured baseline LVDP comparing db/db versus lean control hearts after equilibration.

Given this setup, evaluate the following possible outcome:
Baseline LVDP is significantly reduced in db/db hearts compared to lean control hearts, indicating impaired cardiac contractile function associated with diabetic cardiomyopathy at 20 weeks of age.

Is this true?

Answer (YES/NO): NO